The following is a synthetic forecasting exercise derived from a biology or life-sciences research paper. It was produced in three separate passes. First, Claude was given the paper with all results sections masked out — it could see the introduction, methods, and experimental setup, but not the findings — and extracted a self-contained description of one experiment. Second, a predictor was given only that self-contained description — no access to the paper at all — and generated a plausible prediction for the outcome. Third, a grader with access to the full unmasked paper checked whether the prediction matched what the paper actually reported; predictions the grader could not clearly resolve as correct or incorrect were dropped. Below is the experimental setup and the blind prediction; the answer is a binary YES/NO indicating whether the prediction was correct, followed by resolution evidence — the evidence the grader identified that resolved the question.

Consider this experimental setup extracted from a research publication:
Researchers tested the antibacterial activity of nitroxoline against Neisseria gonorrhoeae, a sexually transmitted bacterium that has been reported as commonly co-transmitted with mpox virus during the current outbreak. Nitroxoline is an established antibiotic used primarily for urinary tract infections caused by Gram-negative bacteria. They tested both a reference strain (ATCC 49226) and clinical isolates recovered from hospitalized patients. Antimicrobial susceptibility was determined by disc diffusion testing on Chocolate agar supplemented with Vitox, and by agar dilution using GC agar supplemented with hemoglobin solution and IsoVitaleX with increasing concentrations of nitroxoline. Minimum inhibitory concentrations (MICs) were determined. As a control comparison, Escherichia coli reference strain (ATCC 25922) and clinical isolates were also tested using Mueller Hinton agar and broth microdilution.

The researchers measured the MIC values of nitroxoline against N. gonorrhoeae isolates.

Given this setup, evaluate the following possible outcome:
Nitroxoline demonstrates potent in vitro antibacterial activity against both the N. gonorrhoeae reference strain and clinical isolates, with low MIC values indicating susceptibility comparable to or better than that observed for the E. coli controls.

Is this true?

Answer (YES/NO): YES